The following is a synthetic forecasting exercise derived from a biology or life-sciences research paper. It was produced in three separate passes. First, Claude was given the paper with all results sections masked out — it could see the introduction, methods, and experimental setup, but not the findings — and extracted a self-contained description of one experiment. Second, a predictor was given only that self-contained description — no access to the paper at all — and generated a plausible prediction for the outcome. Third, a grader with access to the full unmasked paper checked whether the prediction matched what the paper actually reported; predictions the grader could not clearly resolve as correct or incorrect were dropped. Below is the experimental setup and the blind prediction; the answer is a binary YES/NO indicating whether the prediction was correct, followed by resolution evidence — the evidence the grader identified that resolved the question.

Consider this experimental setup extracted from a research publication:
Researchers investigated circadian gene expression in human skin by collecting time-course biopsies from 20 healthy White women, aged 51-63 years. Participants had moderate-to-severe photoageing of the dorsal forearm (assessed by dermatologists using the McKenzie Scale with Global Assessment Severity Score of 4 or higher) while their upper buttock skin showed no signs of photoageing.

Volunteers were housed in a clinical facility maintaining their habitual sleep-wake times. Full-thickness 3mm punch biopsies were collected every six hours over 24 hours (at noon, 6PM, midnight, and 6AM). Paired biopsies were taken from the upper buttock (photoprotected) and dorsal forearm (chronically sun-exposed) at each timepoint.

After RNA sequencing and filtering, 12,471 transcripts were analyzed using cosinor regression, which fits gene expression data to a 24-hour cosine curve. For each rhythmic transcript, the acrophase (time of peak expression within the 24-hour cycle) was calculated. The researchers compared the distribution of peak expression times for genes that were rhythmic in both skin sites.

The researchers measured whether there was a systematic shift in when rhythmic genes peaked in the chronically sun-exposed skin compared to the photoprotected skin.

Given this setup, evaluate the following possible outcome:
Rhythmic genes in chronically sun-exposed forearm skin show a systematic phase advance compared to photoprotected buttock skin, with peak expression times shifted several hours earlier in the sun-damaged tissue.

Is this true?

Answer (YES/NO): NO